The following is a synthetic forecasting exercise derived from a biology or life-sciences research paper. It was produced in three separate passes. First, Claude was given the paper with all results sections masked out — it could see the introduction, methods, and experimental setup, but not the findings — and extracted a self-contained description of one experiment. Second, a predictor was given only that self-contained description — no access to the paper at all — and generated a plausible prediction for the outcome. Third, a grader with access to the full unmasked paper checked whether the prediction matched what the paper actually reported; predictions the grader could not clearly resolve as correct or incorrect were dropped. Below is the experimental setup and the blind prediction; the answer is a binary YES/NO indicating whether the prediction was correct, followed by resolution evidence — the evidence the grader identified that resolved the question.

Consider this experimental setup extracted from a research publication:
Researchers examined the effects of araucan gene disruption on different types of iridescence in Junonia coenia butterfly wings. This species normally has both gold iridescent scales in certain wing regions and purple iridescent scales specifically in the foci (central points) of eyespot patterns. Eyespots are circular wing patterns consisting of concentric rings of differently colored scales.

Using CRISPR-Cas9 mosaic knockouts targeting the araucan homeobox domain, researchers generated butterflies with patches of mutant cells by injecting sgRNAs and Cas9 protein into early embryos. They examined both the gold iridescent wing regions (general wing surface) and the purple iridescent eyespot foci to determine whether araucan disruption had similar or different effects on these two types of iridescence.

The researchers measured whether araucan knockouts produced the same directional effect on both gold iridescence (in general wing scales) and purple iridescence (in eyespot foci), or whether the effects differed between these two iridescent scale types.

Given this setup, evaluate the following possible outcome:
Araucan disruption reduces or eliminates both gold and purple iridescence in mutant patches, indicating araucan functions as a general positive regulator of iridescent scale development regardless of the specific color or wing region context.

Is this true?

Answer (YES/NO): NO